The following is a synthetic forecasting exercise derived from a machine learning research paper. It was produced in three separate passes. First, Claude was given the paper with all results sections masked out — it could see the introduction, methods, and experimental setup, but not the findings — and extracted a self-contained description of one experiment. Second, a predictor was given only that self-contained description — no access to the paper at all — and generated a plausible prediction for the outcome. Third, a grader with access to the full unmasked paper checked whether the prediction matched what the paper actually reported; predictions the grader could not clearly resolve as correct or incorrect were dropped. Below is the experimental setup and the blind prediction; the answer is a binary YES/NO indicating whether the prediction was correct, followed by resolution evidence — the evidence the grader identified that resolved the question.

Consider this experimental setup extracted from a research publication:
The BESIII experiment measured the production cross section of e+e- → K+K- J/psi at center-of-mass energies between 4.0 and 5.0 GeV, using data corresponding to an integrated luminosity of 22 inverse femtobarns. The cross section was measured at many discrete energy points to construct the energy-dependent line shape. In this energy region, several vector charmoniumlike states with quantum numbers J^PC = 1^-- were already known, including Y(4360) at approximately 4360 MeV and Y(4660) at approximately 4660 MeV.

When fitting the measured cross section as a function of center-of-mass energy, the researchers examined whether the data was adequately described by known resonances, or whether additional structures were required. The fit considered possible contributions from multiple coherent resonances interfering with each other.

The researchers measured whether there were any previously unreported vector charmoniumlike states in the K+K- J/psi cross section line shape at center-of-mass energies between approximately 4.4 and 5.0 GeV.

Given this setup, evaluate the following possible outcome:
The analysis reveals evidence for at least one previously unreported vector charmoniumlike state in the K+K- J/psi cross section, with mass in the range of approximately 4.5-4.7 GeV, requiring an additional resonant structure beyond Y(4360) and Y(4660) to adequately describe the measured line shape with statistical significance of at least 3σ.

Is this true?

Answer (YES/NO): YES